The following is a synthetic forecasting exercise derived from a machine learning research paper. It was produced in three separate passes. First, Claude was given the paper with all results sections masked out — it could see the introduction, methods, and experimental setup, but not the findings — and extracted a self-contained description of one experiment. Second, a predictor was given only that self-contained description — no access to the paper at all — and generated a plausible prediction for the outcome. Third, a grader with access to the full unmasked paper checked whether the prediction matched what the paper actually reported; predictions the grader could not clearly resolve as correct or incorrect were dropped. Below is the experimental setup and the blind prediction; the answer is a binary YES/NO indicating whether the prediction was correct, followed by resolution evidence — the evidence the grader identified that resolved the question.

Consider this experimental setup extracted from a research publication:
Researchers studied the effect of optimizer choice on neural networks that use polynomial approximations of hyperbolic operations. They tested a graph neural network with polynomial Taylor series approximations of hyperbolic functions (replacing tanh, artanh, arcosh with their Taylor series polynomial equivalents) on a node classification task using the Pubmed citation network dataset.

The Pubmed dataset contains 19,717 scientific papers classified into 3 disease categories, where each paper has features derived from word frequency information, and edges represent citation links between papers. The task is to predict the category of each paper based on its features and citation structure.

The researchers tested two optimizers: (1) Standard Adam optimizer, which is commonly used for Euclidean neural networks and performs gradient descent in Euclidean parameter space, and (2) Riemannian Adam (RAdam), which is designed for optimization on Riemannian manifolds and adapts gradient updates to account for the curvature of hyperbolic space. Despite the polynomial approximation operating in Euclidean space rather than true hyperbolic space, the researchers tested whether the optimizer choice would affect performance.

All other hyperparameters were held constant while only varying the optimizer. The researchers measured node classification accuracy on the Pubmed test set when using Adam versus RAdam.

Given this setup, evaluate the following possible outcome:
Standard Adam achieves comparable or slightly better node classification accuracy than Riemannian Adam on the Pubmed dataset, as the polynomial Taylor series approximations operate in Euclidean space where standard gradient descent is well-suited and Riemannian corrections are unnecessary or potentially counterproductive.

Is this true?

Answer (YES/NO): NO